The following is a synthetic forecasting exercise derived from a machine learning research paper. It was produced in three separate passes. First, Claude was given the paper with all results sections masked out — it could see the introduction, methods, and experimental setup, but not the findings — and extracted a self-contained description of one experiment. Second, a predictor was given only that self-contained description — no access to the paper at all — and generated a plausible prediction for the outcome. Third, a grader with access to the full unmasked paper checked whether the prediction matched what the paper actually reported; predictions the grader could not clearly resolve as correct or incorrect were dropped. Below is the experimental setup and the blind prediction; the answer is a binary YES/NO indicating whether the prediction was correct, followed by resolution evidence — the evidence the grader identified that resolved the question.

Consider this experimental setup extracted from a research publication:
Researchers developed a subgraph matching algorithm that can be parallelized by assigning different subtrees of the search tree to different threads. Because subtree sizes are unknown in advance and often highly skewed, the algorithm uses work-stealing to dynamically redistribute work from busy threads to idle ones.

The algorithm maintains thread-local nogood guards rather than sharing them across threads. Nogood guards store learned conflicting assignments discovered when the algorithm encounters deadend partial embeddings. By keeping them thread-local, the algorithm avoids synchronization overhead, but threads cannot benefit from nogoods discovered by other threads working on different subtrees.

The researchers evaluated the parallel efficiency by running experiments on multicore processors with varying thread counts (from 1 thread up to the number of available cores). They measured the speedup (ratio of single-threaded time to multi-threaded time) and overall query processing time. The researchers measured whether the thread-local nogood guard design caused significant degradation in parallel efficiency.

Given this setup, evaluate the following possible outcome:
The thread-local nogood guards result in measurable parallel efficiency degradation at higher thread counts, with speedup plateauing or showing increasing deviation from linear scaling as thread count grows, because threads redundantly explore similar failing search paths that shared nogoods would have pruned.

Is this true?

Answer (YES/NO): NO